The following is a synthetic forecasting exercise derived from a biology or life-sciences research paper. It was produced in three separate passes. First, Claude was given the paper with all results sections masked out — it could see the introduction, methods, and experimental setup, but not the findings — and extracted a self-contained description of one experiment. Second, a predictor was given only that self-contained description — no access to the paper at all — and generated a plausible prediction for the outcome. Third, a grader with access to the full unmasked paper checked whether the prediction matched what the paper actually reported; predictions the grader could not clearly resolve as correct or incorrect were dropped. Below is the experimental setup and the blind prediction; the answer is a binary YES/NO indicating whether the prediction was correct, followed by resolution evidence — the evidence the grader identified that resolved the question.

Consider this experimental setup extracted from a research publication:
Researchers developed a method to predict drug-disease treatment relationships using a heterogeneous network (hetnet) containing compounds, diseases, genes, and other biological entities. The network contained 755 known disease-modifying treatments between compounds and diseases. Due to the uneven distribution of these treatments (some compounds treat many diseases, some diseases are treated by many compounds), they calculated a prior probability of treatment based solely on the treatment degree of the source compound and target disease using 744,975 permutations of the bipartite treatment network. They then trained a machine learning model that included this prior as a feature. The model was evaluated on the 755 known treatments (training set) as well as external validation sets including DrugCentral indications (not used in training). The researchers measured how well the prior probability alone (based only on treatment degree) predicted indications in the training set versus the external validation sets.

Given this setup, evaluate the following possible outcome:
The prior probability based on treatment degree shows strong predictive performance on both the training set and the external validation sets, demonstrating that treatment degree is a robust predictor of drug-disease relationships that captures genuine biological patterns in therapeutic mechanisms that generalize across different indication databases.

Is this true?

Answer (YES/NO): NO